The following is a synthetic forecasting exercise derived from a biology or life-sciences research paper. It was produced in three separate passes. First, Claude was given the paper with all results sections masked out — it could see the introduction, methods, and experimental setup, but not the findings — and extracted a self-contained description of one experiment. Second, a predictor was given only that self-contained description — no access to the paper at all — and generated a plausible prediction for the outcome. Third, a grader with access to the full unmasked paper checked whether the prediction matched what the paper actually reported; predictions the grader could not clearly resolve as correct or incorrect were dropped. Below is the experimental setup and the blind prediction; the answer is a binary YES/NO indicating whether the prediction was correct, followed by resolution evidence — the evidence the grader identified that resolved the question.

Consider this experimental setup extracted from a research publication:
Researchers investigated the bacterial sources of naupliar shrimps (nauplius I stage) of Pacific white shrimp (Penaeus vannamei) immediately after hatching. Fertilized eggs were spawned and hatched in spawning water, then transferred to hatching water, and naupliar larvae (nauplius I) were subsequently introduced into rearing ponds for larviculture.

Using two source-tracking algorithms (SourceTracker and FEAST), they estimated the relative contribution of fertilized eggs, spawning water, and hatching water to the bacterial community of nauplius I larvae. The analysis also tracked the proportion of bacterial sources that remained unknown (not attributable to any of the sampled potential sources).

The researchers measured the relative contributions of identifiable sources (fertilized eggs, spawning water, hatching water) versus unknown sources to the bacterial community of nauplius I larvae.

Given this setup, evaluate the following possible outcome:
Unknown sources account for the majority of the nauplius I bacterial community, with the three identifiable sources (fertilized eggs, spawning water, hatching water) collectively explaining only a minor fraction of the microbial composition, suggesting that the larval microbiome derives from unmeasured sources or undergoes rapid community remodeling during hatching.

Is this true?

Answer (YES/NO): NO